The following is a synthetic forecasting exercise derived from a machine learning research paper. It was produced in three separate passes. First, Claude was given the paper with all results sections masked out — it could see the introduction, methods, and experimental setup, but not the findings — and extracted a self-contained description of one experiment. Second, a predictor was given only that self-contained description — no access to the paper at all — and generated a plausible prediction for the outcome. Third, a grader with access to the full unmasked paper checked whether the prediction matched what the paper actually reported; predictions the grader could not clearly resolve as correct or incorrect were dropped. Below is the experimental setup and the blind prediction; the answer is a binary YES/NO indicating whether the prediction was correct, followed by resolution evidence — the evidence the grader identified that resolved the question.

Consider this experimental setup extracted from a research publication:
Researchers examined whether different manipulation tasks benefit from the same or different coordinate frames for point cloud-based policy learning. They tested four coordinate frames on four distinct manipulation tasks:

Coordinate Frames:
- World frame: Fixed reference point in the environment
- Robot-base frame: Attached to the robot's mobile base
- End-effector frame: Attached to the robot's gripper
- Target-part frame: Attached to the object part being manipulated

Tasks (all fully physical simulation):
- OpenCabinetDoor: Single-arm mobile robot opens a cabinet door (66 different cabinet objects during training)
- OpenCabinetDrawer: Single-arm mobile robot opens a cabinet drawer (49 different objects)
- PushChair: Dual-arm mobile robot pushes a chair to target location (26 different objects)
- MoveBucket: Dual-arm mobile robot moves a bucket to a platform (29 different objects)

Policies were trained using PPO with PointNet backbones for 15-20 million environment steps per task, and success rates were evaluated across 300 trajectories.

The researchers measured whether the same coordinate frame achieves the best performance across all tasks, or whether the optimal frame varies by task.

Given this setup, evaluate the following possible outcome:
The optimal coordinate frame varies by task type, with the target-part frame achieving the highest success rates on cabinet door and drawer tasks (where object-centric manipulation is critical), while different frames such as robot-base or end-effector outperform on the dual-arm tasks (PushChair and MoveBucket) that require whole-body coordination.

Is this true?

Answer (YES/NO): NO